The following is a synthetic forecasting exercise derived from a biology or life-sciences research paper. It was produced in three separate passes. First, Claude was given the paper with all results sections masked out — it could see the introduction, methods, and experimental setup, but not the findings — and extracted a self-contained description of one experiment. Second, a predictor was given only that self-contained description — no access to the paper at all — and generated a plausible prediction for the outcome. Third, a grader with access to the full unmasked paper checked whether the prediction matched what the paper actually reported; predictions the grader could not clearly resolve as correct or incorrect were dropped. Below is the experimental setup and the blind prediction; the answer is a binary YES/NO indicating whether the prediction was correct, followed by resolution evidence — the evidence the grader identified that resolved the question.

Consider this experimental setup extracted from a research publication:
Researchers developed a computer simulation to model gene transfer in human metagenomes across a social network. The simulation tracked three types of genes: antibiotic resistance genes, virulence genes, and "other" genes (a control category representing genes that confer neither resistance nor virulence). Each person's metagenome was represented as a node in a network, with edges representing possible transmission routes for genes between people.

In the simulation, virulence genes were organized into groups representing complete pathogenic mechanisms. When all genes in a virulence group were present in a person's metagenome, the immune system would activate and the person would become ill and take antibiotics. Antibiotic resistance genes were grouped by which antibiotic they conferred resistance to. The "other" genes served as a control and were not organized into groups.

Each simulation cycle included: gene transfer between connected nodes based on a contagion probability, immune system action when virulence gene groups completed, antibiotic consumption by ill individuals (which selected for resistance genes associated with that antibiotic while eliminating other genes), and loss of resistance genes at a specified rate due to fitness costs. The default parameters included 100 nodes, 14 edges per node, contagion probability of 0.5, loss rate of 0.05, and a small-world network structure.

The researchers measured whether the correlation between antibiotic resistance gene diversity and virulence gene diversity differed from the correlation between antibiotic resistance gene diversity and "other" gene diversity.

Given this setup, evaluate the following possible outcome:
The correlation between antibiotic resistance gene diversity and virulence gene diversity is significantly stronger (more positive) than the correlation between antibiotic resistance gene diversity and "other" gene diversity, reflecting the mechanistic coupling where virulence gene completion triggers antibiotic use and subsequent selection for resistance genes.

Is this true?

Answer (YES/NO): NO